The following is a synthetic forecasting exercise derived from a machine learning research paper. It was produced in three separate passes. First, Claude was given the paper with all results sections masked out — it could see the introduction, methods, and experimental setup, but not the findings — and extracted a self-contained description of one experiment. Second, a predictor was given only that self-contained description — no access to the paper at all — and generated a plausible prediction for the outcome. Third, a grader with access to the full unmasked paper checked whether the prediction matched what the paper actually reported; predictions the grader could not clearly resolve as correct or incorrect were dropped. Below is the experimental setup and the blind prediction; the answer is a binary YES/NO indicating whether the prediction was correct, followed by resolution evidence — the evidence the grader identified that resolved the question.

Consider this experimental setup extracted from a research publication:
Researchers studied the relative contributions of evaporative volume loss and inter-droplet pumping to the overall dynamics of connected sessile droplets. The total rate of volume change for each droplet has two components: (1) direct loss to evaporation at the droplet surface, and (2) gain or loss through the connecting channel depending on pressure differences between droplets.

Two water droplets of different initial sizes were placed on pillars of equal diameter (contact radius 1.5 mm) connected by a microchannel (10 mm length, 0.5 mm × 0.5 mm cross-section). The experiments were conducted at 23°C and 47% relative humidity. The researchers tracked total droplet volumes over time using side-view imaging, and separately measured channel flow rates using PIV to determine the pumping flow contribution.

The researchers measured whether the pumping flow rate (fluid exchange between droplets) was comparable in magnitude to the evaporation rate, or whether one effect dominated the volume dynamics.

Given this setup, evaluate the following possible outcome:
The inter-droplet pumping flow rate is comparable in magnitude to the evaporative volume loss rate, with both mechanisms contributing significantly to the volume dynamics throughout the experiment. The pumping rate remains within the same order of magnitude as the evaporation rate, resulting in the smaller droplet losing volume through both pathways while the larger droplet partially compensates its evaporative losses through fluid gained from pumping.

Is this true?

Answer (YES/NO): NO